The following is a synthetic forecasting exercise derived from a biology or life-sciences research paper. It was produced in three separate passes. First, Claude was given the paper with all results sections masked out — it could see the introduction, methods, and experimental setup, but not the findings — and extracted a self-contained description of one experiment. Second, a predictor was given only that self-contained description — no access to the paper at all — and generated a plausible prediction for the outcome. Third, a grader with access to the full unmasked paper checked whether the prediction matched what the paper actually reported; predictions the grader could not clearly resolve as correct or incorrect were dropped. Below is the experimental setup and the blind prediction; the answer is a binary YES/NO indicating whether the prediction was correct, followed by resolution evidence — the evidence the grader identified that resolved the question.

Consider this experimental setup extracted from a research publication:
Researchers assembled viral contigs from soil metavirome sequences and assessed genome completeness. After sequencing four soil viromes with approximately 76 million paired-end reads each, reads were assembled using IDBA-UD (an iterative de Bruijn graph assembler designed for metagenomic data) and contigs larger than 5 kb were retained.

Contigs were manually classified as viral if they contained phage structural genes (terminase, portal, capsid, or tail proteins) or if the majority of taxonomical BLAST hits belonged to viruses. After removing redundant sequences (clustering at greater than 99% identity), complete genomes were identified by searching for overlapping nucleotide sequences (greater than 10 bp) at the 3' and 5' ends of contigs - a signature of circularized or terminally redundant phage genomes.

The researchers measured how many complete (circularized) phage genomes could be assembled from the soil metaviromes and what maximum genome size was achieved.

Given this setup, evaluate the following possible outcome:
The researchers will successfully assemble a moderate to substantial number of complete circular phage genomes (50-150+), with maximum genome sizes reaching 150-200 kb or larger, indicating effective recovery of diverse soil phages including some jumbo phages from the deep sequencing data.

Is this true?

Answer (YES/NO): NO